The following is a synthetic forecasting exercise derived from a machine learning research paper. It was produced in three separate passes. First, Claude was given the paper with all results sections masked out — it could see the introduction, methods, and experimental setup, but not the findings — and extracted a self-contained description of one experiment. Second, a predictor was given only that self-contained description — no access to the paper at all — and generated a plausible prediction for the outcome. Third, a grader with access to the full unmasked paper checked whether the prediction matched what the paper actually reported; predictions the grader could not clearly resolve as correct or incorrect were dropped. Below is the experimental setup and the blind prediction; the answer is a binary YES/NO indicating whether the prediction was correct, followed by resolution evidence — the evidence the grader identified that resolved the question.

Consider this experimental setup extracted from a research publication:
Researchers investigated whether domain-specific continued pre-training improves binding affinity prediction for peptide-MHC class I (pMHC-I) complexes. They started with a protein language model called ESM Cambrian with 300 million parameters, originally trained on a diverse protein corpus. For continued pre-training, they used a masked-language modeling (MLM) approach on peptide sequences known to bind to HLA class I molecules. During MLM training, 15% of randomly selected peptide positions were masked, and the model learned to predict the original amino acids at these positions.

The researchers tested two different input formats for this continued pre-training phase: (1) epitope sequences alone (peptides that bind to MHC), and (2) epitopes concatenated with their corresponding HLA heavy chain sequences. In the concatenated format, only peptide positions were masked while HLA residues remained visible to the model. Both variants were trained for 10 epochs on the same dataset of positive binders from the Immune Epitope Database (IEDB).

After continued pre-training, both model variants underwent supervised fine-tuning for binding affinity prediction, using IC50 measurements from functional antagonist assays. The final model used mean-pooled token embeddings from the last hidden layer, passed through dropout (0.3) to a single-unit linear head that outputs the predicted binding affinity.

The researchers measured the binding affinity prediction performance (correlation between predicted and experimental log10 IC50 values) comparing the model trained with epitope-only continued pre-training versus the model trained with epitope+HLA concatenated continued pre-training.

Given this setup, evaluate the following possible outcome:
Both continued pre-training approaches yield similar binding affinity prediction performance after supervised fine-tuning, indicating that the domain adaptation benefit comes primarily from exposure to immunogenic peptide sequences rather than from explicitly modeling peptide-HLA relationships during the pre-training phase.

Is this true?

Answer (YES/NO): NO